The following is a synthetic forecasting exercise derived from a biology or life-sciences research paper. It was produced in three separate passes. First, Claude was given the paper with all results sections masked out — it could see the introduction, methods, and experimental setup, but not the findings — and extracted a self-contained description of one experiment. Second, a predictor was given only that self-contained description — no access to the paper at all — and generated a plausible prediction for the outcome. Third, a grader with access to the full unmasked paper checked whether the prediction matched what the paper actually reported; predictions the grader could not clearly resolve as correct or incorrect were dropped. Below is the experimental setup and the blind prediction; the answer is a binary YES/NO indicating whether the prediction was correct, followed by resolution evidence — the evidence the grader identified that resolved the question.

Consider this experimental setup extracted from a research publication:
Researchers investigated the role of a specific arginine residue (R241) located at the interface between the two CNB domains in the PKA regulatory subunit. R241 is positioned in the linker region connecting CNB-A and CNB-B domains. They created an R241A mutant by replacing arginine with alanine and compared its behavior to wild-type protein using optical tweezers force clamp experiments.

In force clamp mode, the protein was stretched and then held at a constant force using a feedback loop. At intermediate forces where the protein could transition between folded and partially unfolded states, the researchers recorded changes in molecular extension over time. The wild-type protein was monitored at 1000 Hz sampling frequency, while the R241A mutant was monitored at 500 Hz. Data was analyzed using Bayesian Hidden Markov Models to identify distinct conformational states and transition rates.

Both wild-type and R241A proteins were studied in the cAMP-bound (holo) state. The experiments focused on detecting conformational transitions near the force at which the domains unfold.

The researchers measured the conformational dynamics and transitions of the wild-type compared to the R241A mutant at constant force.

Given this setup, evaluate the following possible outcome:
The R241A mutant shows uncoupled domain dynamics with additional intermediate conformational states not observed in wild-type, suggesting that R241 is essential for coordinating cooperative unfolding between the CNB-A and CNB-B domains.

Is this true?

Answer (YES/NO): NO